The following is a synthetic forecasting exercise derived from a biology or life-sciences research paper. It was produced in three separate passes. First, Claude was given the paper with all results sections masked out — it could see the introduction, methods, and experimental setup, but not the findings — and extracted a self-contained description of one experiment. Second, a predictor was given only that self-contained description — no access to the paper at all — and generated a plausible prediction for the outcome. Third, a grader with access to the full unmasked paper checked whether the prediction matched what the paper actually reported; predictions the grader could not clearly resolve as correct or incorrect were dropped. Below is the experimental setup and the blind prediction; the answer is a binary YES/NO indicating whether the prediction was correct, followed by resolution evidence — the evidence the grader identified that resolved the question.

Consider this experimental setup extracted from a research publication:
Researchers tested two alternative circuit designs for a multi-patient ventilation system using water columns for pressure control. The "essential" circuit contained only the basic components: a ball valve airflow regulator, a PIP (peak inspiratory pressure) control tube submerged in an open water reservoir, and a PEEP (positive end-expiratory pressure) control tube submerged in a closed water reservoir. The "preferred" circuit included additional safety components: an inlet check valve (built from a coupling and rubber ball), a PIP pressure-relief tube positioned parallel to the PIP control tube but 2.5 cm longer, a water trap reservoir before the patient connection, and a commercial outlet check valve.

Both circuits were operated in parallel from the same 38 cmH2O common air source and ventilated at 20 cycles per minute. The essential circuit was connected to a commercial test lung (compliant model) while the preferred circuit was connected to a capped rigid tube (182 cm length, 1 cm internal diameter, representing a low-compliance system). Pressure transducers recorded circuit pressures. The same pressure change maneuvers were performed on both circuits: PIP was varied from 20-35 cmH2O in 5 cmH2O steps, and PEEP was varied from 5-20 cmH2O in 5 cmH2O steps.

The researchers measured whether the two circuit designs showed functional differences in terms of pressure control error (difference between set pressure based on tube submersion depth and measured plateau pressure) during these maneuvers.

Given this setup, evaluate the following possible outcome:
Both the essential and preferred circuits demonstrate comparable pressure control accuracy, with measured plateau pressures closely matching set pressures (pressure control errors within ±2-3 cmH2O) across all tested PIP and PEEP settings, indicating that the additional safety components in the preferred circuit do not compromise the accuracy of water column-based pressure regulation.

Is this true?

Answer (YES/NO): YES